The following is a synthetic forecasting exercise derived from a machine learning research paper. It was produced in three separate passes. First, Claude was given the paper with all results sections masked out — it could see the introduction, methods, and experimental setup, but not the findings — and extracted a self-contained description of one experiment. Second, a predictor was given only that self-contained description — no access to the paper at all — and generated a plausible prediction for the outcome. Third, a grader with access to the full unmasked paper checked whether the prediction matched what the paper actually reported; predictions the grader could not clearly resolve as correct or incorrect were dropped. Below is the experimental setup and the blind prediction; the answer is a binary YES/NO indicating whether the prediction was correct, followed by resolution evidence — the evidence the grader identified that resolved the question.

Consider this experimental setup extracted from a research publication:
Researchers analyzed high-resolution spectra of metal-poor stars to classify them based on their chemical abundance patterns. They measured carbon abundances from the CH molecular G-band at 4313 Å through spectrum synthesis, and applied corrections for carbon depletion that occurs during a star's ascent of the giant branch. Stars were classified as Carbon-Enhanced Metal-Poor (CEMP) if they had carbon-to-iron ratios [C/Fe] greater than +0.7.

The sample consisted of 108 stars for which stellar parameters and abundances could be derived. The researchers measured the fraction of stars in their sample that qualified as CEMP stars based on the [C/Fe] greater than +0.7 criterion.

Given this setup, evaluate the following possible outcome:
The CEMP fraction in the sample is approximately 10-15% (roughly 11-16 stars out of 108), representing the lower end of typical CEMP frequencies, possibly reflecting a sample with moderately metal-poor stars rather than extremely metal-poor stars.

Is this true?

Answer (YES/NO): NO